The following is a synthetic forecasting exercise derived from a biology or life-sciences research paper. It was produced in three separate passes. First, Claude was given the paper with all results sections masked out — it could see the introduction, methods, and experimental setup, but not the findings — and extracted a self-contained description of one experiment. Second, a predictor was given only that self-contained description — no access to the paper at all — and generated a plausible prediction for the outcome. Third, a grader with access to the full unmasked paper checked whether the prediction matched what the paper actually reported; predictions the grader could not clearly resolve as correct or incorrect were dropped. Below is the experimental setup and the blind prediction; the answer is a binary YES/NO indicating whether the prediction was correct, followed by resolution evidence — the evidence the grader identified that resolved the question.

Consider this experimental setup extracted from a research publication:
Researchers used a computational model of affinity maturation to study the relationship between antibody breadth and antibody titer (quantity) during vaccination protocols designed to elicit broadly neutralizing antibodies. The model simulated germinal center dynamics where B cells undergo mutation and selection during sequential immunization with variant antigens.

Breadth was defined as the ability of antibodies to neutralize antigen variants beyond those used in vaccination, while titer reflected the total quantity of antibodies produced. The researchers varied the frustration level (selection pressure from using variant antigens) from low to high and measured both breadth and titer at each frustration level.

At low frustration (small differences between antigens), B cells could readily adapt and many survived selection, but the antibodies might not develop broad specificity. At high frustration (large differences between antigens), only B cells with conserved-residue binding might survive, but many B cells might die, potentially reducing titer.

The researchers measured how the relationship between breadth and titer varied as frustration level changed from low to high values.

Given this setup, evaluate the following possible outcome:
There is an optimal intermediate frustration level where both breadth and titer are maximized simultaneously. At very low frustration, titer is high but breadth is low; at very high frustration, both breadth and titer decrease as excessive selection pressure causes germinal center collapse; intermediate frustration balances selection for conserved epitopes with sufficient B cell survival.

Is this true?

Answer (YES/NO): NO